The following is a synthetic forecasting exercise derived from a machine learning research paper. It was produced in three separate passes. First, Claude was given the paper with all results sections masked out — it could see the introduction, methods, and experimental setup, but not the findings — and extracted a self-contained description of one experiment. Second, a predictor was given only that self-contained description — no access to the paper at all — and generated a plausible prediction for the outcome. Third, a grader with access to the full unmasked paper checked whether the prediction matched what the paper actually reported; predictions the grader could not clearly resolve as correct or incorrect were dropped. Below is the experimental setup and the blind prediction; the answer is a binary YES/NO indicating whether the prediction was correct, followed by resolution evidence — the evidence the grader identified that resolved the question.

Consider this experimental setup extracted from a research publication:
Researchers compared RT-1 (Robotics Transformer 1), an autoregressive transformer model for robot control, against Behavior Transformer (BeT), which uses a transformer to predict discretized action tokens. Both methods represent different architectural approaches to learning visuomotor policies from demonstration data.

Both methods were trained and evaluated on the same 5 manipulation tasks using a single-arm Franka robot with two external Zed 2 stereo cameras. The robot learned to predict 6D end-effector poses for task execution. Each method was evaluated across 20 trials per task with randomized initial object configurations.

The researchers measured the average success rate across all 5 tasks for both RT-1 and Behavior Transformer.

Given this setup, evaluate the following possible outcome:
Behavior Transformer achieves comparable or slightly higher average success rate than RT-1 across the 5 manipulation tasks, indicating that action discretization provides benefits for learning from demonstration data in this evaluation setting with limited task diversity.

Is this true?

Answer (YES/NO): NO